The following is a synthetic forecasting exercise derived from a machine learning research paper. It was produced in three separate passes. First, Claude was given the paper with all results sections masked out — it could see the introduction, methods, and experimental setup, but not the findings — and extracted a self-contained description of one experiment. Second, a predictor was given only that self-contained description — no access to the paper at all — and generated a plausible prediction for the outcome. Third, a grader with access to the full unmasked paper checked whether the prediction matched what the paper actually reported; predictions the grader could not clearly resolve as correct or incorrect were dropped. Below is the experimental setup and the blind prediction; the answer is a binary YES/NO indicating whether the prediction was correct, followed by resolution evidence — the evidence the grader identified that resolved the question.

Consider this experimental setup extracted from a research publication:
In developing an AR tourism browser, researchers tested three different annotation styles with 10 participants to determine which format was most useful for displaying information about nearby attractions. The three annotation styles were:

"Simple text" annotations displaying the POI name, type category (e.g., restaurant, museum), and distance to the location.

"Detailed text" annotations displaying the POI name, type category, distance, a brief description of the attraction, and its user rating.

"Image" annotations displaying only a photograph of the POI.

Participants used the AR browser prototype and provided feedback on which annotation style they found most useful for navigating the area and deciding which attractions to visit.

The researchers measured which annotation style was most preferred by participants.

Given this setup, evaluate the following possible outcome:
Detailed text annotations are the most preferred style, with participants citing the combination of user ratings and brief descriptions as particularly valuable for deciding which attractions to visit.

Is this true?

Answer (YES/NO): NO